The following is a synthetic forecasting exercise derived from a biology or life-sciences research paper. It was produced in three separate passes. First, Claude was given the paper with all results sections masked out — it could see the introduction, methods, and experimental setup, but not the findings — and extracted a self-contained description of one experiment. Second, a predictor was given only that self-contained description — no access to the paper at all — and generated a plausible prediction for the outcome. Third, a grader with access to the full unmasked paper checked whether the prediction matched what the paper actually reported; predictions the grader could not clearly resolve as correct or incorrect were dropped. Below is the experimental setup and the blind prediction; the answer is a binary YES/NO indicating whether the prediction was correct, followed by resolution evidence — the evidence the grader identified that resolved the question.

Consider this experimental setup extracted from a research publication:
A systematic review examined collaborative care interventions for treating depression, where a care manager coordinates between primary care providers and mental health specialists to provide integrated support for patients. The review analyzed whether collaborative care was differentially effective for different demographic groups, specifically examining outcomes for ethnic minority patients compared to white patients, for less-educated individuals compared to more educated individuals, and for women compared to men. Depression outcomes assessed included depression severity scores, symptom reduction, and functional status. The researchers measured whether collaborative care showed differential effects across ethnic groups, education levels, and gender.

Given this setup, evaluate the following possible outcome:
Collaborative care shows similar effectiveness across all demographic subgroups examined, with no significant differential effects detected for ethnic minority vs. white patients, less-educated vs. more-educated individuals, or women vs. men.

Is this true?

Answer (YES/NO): NO